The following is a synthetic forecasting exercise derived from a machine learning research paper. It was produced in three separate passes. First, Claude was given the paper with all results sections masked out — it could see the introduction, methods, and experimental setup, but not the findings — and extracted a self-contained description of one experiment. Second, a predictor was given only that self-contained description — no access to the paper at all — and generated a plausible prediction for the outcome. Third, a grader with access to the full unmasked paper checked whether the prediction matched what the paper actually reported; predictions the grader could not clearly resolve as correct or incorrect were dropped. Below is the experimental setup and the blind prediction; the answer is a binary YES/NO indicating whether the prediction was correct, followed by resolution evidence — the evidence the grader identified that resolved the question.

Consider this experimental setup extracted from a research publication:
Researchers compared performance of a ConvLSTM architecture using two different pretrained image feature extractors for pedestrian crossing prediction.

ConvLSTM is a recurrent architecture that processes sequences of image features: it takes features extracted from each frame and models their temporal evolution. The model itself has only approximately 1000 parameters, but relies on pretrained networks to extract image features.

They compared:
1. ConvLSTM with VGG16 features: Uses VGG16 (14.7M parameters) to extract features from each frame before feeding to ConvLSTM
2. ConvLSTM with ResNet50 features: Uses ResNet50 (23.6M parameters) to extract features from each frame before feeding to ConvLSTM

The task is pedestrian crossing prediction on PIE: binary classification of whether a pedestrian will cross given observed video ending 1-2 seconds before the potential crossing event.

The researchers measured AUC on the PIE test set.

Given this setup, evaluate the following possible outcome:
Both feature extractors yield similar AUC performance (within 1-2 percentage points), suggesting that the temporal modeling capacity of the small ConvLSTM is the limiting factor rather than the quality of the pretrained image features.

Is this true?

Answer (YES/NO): NO